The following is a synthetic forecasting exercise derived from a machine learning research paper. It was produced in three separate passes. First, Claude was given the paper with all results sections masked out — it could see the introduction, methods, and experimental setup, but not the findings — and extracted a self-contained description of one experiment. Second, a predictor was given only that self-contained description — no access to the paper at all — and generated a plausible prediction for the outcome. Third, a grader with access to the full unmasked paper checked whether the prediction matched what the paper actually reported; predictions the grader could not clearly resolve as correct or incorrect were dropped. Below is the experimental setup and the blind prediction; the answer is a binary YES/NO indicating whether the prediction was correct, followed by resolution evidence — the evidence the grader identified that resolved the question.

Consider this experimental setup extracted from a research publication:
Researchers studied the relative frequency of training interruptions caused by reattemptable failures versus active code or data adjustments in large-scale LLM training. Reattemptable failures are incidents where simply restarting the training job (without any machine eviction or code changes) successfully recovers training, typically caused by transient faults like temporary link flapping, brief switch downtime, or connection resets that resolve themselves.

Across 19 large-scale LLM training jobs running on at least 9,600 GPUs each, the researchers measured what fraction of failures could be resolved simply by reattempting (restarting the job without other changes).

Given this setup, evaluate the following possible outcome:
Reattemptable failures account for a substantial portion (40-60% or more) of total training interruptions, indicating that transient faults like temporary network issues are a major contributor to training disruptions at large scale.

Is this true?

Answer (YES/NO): NO